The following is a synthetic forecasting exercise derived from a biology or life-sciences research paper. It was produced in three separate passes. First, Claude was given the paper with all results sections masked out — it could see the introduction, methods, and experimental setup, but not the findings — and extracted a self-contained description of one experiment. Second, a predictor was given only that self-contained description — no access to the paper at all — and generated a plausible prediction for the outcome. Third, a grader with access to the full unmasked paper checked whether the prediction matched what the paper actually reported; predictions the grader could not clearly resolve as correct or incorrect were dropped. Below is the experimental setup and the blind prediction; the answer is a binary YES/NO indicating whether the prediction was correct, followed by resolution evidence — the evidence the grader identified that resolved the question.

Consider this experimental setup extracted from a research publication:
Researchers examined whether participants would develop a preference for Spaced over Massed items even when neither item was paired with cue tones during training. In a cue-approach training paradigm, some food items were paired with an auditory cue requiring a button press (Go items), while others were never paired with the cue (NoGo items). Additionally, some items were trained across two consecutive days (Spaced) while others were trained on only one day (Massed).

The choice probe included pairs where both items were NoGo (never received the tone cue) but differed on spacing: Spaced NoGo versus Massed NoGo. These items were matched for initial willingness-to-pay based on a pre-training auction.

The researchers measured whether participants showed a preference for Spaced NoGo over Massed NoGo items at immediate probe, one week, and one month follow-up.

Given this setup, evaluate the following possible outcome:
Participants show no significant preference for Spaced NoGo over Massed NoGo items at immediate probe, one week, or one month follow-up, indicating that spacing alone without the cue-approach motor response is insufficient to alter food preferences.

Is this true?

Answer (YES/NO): NO